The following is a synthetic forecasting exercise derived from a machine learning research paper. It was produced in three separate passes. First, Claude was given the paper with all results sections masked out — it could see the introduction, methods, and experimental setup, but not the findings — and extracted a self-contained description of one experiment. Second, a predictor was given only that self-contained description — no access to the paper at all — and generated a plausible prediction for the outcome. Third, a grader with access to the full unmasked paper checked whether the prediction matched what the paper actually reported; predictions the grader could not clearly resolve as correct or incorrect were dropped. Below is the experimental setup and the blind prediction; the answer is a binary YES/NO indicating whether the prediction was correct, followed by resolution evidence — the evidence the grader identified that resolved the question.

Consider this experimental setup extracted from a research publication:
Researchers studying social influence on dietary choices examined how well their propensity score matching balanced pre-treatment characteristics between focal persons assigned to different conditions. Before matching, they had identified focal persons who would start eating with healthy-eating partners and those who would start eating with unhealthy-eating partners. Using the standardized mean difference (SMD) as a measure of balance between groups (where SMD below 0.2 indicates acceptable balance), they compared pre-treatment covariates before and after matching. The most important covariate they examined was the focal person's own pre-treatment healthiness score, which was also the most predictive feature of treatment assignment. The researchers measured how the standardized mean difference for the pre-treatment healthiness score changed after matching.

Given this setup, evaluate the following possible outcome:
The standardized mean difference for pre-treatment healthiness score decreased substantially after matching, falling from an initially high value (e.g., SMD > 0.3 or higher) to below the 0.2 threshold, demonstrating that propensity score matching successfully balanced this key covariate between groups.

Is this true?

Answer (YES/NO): YES